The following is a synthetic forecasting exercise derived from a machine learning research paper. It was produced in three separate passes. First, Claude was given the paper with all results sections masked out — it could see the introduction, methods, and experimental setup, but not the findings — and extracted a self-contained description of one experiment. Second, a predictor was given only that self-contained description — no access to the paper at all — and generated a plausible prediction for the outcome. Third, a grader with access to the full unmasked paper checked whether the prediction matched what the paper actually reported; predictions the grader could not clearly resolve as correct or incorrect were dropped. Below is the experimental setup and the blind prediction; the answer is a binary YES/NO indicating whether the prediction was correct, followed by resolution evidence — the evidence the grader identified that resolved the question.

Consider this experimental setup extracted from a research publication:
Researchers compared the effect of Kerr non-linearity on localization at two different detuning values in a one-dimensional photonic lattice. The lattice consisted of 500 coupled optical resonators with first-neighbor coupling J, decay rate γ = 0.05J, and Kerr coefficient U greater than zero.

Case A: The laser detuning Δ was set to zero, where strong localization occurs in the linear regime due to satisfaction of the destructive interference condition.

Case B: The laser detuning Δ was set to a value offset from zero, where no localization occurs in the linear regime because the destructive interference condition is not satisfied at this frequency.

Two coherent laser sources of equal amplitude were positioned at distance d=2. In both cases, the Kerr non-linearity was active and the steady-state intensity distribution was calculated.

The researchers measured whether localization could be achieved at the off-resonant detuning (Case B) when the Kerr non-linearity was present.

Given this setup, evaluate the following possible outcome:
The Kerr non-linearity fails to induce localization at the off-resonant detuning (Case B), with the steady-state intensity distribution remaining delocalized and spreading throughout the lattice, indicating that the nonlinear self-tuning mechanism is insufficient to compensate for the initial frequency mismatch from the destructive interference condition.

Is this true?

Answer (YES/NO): NO